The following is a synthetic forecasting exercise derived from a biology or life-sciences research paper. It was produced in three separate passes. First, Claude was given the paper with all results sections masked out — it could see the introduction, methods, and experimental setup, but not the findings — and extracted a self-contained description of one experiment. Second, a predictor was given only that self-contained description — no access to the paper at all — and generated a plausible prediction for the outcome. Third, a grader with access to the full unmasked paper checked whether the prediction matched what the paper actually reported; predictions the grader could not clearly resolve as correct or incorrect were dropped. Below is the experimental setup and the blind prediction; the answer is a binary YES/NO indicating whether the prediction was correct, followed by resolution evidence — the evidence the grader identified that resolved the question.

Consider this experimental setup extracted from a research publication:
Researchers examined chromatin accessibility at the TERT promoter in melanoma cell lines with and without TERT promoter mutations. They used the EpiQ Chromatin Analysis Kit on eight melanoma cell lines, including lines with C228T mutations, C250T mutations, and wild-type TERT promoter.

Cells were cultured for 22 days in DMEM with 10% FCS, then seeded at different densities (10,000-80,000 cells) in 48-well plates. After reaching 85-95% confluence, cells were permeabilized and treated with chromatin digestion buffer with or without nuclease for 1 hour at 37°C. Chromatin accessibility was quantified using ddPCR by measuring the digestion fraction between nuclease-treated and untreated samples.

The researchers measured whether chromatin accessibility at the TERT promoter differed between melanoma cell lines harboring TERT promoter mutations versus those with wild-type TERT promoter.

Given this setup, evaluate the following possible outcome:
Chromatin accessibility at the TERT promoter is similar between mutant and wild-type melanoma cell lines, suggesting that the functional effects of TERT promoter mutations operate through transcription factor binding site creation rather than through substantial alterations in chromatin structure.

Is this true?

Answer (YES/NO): NO